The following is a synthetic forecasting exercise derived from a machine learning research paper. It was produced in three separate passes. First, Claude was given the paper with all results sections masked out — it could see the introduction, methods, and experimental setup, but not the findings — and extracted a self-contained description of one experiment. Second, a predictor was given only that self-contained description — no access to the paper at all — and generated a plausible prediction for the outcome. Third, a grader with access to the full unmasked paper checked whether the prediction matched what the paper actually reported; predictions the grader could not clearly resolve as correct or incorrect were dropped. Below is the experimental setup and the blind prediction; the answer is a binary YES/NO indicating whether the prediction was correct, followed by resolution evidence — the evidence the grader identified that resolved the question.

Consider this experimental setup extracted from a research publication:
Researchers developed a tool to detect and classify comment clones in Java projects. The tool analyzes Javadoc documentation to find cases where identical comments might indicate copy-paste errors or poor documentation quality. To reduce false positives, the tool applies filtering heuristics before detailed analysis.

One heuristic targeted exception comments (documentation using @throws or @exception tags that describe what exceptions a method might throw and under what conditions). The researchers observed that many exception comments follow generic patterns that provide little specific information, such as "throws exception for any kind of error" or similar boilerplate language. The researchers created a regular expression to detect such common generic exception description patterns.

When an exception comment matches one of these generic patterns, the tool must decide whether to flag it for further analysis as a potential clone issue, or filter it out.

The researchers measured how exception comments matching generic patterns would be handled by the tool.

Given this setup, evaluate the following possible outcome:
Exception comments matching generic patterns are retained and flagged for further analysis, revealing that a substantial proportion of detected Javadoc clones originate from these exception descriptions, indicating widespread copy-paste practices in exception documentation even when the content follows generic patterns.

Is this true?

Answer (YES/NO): NO